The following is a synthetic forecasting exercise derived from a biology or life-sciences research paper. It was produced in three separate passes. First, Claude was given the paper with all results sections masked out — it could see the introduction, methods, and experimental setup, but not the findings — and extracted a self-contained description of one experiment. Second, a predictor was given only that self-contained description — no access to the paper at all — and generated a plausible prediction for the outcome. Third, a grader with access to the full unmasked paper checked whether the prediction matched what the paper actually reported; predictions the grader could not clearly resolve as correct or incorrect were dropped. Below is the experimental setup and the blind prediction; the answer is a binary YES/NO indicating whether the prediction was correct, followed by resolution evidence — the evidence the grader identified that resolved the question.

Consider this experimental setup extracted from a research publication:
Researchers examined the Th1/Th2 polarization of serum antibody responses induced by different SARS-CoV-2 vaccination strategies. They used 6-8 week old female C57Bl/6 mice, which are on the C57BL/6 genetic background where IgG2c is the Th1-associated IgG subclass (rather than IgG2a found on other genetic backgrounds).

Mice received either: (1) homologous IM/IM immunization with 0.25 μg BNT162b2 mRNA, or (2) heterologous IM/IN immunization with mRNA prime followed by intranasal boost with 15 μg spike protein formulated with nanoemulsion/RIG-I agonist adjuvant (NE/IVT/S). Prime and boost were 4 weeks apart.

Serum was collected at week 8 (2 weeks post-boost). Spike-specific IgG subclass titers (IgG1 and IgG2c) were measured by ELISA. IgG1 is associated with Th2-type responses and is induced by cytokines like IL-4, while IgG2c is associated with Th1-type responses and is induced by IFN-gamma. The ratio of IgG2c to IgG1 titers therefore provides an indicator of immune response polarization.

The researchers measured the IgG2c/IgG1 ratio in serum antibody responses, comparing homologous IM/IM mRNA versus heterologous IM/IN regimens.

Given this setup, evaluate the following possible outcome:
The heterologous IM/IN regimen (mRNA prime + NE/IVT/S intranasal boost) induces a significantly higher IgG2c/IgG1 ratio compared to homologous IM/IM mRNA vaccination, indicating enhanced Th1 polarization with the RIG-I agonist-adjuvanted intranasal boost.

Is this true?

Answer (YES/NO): NO